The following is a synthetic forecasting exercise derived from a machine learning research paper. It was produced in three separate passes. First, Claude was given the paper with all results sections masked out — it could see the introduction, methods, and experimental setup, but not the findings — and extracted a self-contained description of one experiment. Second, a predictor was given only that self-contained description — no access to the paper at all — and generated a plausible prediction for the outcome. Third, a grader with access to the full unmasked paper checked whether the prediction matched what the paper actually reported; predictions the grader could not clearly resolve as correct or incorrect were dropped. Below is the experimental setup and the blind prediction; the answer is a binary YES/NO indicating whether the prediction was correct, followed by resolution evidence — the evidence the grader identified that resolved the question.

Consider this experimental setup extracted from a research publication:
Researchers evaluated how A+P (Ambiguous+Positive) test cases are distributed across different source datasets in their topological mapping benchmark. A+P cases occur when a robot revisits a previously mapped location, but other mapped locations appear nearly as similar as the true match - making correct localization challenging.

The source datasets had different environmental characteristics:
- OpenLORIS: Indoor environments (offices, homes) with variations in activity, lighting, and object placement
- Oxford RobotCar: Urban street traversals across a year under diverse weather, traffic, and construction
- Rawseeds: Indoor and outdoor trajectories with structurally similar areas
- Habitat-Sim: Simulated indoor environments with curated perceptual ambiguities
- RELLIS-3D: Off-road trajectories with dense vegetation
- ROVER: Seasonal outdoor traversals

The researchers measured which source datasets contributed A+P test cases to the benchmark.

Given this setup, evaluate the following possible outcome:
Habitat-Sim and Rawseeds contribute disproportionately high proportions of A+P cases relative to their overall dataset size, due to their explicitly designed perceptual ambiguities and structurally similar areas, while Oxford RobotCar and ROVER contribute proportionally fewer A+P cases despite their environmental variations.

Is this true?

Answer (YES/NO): NO